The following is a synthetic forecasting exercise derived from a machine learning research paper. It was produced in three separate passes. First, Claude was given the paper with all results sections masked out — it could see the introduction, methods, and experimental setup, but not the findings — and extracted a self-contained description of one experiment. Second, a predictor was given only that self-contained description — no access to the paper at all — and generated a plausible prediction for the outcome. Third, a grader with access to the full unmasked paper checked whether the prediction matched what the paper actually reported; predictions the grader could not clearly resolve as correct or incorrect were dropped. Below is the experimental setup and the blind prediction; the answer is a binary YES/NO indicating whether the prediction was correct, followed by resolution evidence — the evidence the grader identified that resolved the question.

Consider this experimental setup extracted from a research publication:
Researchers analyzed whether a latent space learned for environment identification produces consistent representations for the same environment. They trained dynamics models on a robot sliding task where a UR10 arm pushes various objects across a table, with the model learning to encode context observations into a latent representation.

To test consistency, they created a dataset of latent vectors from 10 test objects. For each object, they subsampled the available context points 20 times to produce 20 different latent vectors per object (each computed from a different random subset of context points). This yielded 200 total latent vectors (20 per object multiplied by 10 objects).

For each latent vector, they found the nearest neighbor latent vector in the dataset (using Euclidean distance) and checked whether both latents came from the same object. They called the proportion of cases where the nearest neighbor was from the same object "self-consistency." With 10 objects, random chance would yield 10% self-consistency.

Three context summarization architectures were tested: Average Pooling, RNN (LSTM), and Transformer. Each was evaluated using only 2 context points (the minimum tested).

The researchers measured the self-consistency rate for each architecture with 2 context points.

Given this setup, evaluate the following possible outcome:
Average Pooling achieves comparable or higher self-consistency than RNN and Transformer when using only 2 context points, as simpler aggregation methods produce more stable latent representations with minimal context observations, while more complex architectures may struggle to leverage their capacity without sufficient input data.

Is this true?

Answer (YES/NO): NO